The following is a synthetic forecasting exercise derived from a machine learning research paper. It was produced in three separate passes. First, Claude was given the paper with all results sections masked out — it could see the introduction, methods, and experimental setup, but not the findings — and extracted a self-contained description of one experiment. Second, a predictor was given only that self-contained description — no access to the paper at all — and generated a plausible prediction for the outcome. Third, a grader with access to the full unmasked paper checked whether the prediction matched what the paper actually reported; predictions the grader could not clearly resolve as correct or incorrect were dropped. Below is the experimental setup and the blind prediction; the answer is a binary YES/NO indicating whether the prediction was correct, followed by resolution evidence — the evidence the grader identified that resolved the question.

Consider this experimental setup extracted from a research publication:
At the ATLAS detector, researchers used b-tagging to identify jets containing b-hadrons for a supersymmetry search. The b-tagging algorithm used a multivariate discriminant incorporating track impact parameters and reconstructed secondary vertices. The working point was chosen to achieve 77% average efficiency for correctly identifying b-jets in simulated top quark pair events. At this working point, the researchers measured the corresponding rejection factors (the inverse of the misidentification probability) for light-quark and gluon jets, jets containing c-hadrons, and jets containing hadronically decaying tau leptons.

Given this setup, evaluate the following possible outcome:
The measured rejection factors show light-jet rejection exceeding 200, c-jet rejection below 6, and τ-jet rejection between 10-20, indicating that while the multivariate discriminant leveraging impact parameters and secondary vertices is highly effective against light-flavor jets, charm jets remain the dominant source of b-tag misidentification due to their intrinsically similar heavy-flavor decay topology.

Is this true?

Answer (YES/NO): NO